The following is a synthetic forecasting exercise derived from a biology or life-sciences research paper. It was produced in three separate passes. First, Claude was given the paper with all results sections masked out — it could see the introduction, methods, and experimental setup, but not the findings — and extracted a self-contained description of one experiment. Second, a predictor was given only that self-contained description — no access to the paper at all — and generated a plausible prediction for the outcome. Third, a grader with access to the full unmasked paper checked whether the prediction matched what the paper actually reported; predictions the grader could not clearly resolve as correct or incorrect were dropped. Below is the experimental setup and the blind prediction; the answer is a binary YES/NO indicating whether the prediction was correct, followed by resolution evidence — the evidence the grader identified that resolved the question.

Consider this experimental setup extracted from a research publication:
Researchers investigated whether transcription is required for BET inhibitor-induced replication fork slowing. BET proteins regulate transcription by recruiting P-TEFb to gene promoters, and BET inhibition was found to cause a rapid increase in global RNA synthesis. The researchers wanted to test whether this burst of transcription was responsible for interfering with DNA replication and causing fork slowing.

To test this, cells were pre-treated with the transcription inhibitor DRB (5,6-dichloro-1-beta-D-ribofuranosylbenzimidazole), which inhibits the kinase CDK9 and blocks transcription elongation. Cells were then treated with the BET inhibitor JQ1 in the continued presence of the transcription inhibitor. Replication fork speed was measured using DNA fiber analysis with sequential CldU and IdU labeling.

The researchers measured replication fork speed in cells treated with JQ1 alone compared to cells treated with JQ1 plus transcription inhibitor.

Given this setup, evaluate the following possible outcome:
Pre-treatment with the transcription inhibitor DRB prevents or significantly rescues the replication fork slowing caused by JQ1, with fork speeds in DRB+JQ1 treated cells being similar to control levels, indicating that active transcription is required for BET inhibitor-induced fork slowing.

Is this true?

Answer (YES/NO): YES